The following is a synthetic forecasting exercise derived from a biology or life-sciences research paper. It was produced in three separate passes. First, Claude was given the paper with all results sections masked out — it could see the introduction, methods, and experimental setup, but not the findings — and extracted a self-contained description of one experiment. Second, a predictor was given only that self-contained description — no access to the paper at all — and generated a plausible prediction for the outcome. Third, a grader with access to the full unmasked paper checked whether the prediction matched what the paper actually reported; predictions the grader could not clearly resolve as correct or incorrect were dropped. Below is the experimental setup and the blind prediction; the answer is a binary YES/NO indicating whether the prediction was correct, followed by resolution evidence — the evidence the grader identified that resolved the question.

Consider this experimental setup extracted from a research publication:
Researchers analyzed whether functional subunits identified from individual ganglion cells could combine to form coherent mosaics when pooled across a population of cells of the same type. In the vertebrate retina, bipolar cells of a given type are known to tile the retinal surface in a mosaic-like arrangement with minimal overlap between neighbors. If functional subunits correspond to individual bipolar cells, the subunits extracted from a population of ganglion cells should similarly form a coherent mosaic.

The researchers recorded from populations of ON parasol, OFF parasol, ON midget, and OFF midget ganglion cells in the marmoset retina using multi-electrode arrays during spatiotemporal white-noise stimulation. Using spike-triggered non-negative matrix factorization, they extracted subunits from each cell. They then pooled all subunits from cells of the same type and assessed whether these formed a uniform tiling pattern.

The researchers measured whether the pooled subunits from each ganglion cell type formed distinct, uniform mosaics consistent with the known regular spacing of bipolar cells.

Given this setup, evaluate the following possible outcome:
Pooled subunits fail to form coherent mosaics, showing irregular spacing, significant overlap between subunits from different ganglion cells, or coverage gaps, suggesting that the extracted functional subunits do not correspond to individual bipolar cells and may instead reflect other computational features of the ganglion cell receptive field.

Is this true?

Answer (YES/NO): NO